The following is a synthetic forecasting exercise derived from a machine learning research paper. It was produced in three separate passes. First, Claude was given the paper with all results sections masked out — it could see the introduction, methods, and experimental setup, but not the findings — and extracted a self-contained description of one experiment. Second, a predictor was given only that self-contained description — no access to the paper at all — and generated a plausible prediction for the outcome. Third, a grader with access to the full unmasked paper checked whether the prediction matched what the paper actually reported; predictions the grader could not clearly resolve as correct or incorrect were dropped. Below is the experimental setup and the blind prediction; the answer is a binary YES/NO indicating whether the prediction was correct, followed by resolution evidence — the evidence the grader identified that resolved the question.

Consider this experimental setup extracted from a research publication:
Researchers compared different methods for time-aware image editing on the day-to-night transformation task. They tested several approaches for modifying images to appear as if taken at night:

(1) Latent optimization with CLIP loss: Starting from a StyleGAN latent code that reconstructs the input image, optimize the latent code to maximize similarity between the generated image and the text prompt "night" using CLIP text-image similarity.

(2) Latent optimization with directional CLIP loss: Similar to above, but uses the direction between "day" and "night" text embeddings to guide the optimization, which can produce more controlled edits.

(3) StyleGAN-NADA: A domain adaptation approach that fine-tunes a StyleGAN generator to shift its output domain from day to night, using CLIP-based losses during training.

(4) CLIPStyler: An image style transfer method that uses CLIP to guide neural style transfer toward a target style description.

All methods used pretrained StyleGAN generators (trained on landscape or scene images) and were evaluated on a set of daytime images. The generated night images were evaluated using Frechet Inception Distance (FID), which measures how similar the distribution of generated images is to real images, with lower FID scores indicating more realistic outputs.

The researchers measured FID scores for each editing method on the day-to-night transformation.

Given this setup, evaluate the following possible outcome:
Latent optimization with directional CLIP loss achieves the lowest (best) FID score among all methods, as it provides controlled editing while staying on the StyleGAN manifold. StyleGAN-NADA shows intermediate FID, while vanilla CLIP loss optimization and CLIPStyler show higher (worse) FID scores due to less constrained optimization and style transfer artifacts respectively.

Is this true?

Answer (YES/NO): NO